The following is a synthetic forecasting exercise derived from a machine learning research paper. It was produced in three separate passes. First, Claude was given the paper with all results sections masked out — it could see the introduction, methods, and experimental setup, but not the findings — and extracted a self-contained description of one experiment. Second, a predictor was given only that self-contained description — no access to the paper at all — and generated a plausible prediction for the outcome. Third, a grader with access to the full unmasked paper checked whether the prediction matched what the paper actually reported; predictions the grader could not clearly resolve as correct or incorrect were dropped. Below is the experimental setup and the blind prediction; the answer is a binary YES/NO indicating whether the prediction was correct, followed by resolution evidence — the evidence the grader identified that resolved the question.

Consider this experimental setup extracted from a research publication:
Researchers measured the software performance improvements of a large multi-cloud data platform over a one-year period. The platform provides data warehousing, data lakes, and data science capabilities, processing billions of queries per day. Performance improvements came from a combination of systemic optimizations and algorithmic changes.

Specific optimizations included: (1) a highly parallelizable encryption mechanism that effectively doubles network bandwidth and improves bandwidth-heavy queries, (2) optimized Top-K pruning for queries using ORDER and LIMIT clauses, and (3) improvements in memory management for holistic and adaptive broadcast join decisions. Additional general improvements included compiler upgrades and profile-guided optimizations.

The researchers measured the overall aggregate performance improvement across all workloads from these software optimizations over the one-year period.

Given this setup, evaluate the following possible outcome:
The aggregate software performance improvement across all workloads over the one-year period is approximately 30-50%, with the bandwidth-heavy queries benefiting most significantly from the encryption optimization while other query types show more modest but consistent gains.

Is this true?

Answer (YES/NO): NO